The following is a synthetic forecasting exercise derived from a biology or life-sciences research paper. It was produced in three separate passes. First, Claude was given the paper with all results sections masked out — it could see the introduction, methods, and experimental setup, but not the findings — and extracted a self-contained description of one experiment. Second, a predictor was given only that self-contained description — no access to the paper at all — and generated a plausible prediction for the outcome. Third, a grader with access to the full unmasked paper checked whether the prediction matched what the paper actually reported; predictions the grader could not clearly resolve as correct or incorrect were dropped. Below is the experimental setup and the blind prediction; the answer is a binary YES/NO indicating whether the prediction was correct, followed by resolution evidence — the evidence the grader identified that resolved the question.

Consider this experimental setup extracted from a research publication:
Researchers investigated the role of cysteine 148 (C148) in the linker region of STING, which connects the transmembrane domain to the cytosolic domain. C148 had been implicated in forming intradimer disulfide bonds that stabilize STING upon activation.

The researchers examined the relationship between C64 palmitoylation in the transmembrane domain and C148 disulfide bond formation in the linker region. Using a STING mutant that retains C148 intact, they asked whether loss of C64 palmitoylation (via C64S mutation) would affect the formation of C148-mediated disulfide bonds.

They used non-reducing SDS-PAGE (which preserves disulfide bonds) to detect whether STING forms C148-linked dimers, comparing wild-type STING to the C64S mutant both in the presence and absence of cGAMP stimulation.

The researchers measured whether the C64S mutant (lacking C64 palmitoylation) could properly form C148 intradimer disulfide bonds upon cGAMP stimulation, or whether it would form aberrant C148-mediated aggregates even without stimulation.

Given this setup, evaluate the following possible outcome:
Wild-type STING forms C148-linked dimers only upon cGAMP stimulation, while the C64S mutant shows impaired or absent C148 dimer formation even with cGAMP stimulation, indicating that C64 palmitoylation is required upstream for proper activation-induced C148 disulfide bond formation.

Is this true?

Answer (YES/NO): NO